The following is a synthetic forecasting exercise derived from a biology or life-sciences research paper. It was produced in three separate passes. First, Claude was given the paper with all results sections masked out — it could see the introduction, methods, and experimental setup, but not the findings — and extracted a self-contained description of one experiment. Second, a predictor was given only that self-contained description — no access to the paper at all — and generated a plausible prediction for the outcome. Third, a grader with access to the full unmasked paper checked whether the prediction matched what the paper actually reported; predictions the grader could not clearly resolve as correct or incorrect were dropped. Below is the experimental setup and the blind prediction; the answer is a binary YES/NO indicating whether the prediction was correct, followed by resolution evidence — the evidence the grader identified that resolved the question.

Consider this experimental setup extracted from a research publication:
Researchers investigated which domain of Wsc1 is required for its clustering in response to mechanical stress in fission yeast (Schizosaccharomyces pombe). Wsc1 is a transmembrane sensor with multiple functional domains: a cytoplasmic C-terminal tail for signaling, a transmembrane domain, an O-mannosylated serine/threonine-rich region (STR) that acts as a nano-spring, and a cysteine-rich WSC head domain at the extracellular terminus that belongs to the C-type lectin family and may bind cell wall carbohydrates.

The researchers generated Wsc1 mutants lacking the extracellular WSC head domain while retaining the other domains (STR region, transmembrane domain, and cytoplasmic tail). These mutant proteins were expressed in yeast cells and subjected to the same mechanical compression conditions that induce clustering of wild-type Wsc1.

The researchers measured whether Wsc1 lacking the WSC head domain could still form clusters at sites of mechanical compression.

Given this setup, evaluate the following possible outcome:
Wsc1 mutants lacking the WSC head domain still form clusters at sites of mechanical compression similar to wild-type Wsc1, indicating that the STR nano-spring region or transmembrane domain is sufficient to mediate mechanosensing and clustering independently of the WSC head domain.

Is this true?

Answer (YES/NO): NO